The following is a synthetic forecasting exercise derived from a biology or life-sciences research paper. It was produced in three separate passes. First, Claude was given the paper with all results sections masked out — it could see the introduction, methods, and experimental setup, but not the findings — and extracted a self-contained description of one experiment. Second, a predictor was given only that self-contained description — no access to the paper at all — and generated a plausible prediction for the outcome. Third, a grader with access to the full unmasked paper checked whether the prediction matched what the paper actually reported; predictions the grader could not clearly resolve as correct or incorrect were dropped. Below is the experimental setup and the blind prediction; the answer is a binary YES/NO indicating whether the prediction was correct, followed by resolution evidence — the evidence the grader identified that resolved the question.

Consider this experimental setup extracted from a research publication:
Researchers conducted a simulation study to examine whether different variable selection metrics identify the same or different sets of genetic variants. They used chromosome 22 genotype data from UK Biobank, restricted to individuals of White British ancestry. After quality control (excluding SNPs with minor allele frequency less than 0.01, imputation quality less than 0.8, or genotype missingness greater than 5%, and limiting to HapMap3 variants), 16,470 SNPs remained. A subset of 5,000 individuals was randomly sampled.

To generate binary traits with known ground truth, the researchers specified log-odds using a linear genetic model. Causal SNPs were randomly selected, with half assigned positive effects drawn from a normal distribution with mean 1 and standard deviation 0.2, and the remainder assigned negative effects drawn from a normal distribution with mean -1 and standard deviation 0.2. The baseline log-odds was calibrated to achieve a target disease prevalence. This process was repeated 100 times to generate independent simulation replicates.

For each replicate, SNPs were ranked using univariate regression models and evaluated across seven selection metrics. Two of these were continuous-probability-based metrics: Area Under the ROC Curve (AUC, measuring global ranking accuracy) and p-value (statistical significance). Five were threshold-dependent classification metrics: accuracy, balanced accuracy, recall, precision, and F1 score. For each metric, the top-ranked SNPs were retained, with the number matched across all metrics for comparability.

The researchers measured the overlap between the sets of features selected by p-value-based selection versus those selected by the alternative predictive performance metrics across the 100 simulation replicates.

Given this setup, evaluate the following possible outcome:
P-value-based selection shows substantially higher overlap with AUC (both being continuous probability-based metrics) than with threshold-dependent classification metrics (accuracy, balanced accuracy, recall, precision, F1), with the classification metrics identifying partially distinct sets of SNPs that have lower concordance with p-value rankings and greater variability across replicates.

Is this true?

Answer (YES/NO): NO